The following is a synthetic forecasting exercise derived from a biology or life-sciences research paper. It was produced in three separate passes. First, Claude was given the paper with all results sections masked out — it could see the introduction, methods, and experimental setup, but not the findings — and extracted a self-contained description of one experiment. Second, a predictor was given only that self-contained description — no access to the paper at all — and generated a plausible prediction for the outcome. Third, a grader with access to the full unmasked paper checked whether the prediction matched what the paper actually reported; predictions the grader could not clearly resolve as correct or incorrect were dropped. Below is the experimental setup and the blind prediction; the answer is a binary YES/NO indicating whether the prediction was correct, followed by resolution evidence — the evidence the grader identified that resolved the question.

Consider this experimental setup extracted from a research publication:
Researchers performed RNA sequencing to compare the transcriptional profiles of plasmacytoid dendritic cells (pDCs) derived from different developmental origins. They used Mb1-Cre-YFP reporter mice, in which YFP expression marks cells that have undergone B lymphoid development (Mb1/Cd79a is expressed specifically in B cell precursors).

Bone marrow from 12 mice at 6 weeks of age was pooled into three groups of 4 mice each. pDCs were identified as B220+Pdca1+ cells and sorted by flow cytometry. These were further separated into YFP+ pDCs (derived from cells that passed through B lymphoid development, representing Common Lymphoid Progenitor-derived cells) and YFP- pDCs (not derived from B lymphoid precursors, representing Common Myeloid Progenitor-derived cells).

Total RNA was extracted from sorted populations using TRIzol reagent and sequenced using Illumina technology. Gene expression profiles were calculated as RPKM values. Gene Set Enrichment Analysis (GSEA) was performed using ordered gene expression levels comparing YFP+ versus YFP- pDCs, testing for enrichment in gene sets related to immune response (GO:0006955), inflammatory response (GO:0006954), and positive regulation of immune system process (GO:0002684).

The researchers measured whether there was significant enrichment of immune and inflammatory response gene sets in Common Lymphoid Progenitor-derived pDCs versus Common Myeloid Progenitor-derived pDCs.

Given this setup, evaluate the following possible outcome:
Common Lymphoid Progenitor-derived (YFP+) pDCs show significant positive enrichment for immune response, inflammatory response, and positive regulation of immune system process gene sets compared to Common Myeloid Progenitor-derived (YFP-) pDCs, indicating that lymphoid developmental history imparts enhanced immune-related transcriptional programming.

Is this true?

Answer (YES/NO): YES